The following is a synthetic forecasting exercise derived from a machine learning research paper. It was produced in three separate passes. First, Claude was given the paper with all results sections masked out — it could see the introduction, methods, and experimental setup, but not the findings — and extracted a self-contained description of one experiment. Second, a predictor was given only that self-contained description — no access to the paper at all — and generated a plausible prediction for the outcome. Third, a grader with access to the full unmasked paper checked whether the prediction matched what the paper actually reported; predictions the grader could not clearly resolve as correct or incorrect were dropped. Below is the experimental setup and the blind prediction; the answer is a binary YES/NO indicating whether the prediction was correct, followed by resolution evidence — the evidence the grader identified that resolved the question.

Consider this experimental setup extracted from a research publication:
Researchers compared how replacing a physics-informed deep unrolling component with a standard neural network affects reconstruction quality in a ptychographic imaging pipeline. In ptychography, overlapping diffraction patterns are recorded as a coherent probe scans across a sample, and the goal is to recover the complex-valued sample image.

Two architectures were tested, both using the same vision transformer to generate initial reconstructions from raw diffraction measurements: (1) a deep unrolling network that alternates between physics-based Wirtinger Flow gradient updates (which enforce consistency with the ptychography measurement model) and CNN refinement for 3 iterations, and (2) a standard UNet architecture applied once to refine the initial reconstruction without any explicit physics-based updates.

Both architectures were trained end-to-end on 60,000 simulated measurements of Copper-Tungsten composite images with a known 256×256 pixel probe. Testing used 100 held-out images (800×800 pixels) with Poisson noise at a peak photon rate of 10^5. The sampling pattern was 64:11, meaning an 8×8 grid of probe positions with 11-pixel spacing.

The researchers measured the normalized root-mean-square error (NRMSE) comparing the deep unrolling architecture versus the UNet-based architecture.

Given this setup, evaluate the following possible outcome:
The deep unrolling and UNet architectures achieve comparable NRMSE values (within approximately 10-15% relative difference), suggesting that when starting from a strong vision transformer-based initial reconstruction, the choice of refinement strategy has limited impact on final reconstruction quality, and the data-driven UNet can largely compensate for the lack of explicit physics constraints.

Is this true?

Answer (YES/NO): NO